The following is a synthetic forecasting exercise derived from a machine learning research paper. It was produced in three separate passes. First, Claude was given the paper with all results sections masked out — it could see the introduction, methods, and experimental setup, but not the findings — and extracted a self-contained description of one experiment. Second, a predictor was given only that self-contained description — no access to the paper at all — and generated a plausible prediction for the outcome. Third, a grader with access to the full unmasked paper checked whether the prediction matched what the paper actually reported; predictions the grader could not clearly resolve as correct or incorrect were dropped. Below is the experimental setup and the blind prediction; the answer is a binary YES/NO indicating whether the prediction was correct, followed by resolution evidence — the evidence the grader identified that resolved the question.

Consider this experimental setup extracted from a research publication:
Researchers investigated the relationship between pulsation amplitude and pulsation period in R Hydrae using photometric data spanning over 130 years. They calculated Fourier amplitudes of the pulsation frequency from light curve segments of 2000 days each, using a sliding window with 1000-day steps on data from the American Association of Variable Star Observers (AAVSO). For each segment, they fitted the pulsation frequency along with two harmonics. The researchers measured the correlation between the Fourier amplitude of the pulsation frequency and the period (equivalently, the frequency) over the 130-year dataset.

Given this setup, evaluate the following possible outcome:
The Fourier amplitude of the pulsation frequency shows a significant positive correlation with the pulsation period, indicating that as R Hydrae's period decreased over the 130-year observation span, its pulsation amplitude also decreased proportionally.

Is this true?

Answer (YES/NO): YES